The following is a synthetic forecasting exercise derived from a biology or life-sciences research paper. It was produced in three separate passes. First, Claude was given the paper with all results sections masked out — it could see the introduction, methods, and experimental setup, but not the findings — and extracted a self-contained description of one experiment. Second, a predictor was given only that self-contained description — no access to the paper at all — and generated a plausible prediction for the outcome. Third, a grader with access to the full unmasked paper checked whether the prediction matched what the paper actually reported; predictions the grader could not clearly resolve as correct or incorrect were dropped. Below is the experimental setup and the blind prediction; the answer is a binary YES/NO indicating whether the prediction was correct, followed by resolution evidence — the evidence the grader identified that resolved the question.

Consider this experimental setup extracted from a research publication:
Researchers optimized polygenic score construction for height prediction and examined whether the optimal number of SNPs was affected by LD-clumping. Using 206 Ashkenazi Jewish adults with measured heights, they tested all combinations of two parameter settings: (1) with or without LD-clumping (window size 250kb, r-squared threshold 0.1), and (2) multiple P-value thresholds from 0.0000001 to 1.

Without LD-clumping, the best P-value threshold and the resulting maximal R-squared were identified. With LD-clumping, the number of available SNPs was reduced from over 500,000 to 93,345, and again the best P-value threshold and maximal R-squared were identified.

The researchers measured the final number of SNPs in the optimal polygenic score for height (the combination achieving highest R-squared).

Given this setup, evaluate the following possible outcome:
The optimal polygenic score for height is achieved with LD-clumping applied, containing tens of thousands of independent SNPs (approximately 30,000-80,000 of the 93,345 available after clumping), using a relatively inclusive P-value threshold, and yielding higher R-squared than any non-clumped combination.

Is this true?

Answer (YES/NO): NO